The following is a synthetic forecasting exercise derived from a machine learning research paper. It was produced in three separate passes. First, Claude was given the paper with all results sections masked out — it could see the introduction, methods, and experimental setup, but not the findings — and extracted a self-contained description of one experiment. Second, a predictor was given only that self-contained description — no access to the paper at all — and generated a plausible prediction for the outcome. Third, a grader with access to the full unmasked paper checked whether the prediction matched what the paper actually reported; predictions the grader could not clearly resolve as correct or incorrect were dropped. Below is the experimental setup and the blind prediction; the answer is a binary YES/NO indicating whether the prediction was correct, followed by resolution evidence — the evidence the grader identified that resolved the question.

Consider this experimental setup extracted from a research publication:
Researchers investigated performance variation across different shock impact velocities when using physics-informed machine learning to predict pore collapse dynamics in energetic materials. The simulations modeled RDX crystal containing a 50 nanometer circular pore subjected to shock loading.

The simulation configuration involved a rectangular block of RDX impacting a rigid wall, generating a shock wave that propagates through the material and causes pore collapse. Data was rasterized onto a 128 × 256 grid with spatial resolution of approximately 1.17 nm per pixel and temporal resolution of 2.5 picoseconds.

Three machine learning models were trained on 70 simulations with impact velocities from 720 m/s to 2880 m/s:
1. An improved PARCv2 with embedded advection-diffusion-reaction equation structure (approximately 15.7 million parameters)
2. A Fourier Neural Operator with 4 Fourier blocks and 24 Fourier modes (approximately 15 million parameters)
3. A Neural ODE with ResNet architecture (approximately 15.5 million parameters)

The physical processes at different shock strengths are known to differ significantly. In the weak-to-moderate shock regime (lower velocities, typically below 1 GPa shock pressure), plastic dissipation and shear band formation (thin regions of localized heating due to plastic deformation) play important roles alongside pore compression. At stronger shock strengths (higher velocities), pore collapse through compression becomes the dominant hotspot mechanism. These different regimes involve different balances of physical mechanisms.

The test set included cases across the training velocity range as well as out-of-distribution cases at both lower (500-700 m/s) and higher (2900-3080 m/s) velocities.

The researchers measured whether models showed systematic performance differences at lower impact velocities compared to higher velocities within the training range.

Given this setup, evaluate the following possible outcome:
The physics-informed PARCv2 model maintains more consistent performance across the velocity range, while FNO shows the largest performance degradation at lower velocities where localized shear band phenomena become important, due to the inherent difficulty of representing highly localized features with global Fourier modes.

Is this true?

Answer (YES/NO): NO